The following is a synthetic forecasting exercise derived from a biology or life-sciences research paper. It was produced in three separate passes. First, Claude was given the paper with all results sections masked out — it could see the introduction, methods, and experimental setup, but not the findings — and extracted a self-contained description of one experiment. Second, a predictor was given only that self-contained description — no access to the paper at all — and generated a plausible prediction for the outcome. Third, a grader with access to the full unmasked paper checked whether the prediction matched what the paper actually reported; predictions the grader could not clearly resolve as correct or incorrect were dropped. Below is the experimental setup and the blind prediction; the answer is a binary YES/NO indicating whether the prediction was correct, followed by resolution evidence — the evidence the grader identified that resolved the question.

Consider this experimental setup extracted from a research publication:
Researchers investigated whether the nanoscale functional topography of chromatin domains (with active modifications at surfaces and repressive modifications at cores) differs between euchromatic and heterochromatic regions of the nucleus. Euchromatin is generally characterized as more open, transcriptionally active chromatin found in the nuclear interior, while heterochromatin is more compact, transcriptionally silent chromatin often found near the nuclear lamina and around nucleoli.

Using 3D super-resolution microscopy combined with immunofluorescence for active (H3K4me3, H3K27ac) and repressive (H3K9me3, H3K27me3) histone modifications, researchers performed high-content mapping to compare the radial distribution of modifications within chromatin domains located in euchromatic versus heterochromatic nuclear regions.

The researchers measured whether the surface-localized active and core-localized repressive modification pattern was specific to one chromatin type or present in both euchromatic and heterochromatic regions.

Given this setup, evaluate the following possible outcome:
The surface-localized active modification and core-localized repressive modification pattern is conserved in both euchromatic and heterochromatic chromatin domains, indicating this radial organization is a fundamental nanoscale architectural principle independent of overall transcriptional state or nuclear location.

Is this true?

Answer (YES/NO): YES